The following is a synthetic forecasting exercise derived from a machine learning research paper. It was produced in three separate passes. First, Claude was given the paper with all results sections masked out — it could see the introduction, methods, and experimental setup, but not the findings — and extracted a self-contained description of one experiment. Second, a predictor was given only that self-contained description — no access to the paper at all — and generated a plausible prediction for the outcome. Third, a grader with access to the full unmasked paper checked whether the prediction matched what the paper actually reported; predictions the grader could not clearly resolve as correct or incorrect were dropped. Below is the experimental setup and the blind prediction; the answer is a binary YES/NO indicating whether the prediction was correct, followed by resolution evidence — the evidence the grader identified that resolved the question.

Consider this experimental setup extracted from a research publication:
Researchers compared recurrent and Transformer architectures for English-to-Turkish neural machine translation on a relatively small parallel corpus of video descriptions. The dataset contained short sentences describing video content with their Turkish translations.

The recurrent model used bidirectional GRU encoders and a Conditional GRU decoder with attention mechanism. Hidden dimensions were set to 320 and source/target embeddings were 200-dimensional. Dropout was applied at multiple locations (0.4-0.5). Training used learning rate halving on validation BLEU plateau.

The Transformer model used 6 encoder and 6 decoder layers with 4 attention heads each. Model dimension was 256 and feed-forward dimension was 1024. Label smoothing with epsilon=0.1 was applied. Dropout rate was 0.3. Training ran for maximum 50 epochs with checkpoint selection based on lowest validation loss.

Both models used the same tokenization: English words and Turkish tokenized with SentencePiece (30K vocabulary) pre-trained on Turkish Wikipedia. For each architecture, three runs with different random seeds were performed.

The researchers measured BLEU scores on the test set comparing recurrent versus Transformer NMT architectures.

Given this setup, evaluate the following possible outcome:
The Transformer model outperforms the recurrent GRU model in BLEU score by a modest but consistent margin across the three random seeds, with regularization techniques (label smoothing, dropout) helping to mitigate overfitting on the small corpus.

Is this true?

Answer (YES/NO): NO